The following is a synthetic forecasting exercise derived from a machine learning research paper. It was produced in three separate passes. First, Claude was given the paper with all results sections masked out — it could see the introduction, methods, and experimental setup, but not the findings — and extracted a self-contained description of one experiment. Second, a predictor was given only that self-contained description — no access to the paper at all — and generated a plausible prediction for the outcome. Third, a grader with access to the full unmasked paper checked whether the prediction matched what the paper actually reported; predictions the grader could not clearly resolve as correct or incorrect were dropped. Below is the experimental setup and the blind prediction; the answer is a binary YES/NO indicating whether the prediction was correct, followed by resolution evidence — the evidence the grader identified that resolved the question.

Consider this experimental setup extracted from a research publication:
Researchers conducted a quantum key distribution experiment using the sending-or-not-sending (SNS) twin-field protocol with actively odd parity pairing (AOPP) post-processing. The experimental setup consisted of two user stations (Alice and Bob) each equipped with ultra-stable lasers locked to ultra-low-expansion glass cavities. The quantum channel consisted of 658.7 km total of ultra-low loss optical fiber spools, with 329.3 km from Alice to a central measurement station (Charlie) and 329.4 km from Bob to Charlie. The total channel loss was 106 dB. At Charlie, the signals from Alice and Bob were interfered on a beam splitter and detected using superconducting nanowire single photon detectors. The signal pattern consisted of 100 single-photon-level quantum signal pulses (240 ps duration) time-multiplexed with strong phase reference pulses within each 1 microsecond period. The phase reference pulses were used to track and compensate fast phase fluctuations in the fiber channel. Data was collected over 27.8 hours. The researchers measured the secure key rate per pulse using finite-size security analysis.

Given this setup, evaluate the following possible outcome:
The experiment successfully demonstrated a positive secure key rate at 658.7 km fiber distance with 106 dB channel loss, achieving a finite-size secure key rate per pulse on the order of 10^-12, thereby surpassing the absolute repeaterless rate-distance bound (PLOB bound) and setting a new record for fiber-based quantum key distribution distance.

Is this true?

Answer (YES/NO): NO